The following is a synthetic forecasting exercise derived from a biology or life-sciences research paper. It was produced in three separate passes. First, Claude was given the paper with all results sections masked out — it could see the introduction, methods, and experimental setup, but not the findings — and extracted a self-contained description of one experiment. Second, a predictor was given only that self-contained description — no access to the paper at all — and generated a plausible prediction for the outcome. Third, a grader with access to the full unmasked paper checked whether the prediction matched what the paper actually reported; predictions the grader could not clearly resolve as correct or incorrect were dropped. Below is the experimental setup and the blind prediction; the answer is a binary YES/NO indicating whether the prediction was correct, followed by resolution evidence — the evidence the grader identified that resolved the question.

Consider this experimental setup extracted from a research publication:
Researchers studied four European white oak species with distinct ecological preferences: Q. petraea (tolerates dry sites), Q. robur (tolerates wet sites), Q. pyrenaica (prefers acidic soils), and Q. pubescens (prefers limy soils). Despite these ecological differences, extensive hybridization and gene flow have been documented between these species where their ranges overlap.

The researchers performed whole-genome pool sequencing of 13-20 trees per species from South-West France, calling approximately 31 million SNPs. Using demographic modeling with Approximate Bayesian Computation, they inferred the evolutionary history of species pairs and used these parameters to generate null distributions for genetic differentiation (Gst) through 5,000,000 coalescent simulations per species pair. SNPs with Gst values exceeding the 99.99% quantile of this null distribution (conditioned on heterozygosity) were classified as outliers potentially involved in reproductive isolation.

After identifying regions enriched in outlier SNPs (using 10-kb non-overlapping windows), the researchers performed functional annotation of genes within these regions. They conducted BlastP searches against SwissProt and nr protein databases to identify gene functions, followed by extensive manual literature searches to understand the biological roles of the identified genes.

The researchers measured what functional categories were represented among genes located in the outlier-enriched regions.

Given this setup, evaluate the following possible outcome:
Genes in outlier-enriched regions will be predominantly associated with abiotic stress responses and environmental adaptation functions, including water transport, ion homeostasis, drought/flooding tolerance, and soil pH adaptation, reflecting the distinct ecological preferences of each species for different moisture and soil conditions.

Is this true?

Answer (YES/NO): NO